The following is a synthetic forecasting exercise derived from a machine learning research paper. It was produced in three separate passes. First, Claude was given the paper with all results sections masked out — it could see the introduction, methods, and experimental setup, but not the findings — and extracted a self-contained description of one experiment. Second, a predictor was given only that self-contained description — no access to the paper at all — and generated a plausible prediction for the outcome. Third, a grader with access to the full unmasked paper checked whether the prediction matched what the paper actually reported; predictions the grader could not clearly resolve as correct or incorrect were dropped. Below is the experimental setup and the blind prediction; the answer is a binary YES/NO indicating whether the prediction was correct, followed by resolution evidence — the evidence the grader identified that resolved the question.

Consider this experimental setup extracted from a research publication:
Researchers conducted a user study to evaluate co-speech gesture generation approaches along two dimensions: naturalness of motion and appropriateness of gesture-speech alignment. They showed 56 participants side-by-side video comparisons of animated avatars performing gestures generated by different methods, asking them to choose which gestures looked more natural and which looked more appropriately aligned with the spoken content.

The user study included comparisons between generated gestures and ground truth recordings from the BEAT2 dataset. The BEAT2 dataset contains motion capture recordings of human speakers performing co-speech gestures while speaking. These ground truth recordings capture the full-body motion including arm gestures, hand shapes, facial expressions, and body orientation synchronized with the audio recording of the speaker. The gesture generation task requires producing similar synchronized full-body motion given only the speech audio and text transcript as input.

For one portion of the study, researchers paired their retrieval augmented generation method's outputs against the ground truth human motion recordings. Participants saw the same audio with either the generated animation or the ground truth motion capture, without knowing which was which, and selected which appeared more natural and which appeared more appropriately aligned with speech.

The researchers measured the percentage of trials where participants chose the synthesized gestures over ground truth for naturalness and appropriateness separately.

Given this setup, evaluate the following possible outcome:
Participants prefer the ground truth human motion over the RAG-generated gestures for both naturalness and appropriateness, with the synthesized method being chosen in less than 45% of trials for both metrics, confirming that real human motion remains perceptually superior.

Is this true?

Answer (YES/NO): NO